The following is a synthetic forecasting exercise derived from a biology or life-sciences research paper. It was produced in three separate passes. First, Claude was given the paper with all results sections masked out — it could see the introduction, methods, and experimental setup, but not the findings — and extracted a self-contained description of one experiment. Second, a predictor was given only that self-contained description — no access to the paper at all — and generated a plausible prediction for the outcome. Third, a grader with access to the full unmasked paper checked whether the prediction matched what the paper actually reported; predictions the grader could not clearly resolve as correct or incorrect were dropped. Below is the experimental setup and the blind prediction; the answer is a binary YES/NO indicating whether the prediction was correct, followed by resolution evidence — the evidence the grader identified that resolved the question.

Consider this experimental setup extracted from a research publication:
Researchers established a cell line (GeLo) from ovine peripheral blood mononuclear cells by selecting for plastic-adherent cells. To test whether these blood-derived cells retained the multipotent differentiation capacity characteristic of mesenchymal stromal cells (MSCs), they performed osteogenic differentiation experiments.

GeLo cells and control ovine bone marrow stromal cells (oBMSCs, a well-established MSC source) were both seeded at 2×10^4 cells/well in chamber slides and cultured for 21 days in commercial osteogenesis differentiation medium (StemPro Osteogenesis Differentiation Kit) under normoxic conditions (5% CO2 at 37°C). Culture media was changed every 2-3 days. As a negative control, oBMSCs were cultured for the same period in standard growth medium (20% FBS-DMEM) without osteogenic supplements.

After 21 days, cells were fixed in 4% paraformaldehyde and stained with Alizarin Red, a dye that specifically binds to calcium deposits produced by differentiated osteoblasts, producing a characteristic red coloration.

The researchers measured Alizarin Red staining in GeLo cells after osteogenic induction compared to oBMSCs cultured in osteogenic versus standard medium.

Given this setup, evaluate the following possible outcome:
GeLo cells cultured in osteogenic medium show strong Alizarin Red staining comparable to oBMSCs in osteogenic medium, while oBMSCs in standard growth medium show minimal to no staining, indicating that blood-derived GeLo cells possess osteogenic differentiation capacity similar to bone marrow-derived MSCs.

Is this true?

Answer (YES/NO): NO